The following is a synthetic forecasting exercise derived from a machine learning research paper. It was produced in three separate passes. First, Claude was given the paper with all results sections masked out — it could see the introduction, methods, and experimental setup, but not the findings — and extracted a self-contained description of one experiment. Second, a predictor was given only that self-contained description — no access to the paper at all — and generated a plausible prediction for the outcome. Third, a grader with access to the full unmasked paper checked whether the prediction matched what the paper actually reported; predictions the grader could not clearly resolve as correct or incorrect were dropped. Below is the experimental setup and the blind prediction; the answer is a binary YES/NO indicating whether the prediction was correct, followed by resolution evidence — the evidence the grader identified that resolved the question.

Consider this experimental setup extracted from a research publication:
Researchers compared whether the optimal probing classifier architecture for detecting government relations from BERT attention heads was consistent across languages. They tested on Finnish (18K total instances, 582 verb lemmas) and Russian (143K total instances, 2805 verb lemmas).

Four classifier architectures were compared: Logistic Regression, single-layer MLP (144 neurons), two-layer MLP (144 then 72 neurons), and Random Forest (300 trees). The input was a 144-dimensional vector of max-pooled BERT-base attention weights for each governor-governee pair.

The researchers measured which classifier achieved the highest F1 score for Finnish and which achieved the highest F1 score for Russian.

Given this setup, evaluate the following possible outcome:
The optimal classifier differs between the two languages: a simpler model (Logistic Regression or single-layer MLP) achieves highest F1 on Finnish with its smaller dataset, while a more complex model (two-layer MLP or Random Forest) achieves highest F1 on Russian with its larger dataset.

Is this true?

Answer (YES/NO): NO